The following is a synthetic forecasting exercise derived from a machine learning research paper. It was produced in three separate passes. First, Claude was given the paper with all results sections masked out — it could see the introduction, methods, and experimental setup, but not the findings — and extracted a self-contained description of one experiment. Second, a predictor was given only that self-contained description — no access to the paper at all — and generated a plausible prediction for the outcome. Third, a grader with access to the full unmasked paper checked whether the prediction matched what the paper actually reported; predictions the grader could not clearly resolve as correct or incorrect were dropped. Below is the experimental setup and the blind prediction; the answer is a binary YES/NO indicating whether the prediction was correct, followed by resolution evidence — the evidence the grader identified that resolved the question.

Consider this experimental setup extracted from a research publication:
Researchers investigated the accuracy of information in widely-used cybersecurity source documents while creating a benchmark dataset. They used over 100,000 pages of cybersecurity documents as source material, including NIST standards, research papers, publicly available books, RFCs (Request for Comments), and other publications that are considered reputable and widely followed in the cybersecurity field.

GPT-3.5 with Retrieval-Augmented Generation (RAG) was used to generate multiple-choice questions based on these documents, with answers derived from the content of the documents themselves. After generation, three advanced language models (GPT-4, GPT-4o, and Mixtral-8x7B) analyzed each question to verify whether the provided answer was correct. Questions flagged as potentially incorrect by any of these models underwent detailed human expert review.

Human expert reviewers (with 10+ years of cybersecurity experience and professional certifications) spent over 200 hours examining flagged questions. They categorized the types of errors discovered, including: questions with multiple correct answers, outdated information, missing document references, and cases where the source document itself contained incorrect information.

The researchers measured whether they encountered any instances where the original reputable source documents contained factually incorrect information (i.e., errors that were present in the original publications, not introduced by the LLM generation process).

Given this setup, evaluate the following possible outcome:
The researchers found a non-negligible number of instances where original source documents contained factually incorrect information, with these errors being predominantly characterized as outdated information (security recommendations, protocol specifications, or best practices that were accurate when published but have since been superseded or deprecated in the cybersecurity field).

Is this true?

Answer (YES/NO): NO